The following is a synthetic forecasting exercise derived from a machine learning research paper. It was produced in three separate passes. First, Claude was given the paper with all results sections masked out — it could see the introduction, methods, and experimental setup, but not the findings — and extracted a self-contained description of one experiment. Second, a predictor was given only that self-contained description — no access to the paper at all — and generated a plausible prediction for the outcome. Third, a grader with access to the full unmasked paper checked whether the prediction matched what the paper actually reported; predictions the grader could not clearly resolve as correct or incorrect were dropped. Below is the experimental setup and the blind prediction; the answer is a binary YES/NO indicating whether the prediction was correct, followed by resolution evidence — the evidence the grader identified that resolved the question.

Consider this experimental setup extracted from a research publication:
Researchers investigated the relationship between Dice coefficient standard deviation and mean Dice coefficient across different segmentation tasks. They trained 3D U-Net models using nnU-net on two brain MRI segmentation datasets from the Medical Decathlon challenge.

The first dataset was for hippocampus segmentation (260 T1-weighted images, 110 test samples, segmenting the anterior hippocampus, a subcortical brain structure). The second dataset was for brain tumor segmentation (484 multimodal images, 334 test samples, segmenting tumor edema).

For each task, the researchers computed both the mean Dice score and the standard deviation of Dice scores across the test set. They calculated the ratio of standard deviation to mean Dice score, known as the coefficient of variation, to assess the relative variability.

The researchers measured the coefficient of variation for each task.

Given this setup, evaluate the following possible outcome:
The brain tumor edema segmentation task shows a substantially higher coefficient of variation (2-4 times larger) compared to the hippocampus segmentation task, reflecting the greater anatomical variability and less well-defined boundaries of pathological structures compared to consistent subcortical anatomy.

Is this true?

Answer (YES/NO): NO